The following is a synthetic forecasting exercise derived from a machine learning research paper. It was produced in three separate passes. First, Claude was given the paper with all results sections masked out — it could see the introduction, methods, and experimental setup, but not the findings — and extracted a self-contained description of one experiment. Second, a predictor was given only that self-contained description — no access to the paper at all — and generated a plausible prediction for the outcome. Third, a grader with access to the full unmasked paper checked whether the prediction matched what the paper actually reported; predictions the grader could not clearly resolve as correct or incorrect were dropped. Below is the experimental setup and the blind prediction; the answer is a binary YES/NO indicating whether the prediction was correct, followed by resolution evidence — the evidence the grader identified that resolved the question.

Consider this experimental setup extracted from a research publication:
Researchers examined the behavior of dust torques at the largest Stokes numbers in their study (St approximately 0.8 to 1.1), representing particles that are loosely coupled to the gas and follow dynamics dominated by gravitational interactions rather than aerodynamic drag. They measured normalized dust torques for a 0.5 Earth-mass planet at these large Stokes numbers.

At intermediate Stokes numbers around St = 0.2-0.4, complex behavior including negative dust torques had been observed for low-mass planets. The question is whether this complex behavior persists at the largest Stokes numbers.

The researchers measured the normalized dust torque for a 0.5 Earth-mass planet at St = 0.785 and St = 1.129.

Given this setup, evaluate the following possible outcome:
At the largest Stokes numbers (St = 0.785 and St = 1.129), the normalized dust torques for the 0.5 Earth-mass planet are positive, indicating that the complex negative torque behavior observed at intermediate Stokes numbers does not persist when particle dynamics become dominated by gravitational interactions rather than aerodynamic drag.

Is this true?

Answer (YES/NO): YES